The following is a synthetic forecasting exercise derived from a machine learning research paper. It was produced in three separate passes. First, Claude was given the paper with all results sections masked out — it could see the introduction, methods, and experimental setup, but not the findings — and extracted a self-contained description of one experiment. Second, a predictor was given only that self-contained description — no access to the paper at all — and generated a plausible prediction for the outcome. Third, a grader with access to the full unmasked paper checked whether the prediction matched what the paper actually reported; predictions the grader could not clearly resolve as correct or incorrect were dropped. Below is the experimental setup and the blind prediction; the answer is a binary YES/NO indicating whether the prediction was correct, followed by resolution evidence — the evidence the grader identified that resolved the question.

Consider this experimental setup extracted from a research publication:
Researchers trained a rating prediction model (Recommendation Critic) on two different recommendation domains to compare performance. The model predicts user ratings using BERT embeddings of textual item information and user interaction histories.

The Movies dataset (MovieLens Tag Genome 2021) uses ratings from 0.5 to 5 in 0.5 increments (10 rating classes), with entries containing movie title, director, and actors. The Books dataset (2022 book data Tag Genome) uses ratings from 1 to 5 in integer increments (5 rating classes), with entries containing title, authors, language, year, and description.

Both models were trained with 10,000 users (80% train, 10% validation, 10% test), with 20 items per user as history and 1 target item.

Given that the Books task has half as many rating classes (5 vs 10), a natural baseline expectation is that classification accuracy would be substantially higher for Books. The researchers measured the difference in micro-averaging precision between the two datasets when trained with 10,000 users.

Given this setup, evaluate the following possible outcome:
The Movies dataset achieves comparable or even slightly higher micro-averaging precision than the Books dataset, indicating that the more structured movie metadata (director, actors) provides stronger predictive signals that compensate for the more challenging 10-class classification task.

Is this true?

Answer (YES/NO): NO